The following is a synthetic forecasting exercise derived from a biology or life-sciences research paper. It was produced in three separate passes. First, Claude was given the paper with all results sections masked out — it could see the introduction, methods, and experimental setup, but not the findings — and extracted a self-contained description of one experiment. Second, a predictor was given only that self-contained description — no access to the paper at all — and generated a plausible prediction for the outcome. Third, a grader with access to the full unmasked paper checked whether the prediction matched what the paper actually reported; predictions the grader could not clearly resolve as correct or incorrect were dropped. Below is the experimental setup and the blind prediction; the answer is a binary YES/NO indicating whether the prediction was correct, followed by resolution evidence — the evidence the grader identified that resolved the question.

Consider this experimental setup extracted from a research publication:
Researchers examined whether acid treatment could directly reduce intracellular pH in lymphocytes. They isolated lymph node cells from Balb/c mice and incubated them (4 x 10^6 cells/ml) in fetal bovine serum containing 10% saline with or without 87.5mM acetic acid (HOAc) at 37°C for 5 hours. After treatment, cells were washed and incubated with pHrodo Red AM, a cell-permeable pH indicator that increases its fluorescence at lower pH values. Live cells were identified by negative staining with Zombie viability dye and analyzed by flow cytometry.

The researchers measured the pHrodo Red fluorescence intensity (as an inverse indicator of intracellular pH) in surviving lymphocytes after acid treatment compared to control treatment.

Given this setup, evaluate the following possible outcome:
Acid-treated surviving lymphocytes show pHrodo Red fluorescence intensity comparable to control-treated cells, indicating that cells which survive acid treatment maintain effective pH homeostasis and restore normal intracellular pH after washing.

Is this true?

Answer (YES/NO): NO